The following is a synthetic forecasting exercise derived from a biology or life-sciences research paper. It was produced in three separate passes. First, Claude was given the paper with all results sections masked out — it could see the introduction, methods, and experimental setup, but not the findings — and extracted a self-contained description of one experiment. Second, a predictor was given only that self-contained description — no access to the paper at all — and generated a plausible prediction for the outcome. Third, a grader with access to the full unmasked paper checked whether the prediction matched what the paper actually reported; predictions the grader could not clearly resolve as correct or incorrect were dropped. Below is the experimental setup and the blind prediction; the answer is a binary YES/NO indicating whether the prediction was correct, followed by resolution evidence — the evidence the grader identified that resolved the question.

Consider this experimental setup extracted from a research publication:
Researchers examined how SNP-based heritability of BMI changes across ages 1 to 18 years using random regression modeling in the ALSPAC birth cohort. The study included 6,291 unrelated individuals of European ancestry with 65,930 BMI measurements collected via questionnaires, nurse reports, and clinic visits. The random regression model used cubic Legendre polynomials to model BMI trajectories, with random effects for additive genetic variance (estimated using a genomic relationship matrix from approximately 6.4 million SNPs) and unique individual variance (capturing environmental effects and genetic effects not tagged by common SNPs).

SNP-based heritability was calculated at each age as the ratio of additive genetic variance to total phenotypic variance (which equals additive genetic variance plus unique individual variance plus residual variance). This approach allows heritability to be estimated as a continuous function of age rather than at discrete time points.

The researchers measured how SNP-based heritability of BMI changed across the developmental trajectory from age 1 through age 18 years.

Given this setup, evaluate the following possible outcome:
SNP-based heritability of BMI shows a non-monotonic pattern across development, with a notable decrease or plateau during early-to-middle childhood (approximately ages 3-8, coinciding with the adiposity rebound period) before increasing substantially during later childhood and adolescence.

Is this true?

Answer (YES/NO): NO